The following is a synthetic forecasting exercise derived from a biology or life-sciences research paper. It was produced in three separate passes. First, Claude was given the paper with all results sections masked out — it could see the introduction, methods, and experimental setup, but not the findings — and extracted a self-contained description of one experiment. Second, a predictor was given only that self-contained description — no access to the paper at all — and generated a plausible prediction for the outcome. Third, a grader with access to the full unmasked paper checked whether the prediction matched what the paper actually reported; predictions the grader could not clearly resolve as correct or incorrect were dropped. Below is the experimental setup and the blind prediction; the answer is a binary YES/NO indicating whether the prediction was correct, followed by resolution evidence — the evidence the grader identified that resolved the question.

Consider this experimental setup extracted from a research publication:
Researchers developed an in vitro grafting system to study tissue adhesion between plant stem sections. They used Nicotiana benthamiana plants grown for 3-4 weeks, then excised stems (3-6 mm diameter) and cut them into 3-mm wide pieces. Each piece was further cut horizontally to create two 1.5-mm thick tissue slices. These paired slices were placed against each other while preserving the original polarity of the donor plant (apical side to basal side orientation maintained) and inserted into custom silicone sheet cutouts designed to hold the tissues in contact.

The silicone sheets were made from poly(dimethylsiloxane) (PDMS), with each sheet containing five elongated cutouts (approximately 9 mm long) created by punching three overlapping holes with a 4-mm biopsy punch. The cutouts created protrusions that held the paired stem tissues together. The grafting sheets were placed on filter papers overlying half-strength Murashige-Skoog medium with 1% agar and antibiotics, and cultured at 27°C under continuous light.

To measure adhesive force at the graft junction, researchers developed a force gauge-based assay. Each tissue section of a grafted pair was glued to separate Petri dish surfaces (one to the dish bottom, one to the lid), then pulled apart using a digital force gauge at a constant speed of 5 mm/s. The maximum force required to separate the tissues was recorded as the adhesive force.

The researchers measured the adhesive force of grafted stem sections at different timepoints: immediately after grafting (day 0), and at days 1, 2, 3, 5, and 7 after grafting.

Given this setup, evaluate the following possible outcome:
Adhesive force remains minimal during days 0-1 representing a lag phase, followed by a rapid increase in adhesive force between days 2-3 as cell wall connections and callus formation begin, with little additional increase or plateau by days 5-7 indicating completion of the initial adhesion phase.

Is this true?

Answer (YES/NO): NO